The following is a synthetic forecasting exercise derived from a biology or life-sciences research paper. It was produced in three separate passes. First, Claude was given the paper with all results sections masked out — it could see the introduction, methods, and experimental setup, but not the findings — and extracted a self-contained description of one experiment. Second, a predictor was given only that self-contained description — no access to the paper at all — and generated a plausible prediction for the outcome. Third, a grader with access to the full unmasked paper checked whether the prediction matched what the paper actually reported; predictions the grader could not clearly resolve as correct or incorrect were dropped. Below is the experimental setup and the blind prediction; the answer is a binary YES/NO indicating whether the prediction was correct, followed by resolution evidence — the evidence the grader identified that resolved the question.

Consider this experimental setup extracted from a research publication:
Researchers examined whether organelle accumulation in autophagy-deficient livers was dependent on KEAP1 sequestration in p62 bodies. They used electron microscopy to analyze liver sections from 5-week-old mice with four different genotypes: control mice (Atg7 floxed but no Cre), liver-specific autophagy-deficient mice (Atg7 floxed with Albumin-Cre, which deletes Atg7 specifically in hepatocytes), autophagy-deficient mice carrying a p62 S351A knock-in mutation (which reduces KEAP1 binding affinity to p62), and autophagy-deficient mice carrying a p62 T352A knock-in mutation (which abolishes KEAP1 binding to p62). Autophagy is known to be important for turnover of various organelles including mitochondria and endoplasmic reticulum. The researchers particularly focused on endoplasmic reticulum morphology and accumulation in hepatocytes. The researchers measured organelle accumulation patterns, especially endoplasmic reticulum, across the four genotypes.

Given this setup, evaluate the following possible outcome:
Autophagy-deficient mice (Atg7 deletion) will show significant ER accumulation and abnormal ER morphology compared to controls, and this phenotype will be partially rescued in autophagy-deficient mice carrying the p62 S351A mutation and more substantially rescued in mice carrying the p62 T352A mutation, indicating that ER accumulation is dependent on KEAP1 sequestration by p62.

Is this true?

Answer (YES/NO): NO